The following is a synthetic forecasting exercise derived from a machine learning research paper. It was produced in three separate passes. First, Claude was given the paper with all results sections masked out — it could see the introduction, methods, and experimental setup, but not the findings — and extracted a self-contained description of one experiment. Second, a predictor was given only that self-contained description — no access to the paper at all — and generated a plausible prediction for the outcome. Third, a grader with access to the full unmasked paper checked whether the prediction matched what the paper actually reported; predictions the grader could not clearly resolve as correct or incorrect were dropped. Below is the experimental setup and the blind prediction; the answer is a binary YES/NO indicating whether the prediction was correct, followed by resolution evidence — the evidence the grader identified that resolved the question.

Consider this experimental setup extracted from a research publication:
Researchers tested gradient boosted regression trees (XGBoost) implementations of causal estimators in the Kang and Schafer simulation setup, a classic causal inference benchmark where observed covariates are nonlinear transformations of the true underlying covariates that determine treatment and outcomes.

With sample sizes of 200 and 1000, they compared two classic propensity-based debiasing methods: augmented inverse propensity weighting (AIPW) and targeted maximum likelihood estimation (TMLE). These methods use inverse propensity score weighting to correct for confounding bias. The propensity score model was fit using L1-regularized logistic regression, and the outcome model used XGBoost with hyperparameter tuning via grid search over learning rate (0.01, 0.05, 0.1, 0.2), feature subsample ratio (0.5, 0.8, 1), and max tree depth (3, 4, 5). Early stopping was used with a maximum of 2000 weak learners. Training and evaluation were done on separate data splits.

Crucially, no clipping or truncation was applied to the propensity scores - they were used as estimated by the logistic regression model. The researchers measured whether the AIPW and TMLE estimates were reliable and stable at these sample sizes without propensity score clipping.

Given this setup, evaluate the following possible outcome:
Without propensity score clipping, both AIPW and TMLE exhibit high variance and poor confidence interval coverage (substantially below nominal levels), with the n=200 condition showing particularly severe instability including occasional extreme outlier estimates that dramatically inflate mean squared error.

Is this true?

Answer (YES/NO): YES